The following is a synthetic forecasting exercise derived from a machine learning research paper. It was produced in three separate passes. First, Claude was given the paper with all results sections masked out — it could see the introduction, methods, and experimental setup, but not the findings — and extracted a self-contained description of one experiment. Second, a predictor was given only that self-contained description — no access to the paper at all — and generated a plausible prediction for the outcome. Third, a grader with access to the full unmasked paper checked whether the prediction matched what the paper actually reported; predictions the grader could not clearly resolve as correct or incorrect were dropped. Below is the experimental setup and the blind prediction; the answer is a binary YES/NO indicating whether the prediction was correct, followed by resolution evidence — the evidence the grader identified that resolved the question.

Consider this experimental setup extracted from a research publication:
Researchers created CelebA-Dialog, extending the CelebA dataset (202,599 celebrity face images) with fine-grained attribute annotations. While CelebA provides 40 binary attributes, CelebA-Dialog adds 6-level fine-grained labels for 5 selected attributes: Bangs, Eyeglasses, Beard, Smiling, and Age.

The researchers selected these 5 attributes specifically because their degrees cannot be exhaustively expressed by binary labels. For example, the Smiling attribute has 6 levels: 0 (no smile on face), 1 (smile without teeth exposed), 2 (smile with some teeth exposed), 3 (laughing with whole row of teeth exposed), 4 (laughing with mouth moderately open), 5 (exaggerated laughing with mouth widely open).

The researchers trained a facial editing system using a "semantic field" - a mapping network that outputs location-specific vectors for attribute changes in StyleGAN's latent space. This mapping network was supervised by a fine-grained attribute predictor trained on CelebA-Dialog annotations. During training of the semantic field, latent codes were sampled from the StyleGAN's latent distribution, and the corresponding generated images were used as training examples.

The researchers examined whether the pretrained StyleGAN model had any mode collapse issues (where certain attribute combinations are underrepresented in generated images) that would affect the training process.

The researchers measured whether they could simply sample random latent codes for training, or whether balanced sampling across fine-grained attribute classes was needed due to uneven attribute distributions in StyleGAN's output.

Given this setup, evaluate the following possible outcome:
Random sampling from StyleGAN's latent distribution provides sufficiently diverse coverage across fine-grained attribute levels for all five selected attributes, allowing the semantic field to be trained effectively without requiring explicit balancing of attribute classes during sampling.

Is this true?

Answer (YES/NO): NO